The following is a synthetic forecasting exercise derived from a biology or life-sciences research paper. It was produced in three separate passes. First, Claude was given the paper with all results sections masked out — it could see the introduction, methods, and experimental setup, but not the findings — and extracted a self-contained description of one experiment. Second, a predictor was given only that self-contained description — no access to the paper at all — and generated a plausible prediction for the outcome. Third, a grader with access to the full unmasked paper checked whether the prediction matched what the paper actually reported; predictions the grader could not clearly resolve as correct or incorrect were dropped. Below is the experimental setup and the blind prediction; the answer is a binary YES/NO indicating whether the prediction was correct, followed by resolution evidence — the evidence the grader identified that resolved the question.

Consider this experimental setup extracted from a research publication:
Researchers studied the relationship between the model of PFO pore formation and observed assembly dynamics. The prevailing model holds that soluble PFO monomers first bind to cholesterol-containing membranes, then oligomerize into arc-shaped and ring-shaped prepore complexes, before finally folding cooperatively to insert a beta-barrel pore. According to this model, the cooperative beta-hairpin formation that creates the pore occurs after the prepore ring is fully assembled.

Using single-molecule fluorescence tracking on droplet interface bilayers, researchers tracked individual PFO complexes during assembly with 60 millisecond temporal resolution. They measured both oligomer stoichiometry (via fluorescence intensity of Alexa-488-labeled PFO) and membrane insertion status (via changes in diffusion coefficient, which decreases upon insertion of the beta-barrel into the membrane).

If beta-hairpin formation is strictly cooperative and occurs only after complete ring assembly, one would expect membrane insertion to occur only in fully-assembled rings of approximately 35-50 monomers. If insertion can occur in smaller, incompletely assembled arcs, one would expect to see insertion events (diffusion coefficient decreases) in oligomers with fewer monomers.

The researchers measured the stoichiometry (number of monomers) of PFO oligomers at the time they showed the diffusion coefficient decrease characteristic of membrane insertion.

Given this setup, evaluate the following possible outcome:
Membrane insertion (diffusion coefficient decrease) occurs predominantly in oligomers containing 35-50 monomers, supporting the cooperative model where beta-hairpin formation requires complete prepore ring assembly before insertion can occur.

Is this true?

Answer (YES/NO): NO